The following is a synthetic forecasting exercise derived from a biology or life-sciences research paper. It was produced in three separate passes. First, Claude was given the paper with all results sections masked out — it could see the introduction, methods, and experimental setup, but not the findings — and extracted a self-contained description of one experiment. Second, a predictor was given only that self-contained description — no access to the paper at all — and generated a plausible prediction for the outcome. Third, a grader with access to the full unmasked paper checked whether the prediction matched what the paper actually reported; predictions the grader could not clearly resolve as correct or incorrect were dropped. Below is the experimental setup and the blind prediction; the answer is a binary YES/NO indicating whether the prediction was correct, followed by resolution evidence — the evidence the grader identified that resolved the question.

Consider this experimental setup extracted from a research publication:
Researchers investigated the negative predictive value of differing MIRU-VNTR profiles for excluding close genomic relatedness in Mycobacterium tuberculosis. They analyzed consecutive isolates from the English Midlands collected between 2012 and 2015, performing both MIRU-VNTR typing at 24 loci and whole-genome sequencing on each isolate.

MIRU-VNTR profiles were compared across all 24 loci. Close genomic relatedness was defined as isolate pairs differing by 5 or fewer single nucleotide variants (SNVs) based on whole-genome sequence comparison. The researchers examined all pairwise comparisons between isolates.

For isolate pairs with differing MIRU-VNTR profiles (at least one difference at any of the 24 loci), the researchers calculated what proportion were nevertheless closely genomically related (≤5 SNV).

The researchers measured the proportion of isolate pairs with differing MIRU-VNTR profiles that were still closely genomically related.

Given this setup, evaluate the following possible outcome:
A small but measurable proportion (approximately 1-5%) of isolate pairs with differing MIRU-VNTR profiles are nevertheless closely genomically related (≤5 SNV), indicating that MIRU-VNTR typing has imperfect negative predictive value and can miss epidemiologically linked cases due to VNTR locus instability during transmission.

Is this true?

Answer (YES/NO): NO